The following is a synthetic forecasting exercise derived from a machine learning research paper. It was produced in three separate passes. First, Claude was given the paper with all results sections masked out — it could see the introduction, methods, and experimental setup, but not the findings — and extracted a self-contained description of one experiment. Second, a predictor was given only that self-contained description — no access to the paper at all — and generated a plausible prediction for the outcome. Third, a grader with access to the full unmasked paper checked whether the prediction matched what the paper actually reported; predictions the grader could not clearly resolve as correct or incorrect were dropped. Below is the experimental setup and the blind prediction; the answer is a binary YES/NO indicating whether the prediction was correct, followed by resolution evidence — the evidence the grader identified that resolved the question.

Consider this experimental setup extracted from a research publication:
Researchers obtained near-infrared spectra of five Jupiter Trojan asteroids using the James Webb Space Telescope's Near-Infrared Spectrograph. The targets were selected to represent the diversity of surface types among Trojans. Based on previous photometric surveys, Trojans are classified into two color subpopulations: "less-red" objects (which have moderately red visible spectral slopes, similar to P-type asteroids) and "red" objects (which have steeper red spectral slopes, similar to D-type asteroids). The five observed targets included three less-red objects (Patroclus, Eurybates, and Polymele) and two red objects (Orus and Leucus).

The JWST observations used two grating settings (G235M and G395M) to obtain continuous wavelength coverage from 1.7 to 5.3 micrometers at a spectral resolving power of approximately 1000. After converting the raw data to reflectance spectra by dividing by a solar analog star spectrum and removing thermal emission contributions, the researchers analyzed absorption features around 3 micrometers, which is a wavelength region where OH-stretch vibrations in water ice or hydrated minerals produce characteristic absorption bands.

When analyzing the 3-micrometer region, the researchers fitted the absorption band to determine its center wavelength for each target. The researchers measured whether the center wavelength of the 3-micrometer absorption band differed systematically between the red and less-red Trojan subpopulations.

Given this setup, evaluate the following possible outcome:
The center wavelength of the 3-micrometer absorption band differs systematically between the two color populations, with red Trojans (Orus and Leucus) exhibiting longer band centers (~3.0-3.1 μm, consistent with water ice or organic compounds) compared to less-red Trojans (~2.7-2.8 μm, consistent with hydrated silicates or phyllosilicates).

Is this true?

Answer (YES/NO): NO